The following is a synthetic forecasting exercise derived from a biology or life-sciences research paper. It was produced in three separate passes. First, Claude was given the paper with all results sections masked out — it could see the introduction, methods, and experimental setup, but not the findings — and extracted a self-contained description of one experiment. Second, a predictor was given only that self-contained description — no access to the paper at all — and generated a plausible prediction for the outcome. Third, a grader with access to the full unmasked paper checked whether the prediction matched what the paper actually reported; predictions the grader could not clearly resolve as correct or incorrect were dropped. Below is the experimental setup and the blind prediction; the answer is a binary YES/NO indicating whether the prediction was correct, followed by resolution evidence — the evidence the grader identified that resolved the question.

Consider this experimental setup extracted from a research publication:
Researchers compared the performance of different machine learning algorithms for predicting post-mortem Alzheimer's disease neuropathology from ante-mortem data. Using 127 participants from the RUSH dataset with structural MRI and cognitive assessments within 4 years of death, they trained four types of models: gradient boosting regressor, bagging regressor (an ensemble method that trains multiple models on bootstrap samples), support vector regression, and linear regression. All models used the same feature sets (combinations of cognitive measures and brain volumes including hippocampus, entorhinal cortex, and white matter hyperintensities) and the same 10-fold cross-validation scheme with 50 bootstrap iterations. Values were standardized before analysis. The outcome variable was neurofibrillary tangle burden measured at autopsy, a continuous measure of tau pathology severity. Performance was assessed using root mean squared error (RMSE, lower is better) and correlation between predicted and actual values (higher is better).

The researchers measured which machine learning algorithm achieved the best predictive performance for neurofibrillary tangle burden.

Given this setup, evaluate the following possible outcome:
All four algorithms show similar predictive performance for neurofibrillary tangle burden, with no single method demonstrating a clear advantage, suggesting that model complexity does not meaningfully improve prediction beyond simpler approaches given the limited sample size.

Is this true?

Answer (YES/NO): NO